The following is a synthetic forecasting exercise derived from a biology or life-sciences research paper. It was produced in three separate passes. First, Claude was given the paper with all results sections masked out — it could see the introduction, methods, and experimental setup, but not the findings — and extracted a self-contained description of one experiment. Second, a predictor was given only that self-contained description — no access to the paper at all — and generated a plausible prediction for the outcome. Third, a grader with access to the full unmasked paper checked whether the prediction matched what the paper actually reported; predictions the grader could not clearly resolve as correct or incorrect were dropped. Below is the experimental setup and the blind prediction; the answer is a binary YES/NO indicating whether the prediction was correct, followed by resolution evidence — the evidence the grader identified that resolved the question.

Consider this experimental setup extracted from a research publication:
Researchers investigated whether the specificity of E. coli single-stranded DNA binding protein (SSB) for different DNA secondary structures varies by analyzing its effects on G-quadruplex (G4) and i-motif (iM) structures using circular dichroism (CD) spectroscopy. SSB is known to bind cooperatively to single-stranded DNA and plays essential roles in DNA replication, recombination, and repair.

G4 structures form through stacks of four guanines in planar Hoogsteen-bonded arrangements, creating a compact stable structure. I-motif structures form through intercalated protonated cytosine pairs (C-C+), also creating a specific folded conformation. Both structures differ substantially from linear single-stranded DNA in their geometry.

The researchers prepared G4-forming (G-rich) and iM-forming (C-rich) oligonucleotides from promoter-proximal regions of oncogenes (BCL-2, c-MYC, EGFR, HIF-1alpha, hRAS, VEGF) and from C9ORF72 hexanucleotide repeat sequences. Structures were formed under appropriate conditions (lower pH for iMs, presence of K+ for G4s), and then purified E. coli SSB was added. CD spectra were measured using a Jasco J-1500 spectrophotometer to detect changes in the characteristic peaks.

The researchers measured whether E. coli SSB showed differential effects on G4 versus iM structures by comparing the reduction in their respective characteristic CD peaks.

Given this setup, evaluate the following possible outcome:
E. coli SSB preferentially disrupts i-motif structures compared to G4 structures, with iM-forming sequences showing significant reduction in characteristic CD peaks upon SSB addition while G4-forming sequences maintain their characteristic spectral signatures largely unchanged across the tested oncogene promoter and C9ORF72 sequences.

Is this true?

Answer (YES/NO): NO